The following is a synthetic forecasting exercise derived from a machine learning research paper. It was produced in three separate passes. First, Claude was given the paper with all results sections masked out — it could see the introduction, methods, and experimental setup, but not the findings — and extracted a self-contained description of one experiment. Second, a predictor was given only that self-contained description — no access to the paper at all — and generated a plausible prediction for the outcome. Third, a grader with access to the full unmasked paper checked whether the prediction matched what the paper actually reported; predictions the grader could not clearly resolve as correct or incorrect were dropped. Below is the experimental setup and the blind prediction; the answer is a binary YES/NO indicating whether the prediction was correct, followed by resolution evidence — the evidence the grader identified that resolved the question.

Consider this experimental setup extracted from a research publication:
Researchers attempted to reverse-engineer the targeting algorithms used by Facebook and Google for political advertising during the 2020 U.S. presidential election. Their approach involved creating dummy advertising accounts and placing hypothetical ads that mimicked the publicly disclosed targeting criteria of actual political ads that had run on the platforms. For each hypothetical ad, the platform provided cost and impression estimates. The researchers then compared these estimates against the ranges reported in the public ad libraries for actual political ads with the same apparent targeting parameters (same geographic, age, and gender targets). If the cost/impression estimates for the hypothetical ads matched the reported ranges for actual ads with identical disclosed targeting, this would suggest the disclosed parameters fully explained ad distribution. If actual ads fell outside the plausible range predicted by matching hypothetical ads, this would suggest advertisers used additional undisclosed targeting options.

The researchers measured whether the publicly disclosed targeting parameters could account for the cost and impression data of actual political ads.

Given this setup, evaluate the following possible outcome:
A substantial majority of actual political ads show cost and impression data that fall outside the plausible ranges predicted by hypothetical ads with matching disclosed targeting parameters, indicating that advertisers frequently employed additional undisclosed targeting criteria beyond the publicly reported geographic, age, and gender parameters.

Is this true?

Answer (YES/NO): NO